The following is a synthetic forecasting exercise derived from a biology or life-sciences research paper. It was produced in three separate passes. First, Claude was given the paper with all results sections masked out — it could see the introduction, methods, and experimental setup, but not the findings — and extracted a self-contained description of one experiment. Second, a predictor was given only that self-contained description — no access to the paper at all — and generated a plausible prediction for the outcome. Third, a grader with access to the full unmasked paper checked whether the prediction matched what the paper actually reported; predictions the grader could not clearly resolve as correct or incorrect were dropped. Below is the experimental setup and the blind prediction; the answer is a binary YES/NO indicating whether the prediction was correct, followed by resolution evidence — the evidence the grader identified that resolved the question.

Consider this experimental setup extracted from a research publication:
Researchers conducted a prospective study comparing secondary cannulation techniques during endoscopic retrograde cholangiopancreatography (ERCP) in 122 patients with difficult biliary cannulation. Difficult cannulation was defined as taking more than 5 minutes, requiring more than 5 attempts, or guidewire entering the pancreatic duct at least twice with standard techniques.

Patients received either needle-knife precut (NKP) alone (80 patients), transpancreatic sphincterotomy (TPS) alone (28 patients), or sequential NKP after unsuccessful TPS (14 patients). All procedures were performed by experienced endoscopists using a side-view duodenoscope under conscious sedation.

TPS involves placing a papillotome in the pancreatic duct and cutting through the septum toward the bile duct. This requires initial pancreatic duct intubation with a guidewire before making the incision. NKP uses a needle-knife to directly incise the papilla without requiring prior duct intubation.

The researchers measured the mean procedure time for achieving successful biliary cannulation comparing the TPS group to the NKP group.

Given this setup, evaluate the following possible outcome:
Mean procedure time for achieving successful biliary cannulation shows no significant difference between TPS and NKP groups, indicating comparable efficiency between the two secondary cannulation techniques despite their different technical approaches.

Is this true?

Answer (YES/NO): YES